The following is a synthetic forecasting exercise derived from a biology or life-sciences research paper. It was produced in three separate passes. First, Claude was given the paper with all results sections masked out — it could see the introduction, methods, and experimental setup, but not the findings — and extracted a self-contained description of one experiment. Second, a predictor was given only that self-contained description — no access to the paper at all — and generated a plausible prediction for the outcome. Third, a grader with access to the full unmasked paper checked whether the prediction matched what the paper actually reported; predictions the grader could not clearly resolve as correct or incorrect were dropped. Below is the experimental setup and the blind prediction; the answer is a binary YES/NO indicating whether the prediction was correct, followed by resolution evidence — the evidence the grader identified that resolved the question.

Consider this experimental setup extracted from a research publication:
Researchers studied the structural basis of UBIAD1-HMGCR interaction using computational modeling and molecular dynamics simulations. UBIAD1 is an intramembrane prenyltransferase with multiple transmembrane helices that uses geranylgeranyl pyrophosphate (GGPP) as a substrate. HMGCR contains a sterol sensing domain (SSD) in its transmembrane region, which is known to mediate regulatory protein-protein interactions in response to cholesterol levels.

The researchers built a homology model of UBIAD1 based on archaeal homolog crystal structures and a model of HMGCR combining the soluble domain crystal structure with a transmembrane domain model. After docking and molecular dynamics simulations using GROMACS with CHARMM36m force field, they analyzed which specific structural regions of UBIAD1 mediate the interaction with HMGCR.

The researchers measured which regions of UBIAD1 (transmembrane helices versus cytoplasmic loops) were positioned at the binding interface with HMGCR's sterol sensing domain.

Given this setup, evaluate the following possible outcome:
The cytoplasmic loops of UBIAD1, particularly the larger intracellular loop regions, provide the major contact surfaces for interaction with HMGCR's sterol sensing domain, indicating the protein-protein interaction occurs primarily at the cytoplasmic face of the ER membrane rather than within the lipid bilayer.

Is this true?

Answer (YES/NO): NO